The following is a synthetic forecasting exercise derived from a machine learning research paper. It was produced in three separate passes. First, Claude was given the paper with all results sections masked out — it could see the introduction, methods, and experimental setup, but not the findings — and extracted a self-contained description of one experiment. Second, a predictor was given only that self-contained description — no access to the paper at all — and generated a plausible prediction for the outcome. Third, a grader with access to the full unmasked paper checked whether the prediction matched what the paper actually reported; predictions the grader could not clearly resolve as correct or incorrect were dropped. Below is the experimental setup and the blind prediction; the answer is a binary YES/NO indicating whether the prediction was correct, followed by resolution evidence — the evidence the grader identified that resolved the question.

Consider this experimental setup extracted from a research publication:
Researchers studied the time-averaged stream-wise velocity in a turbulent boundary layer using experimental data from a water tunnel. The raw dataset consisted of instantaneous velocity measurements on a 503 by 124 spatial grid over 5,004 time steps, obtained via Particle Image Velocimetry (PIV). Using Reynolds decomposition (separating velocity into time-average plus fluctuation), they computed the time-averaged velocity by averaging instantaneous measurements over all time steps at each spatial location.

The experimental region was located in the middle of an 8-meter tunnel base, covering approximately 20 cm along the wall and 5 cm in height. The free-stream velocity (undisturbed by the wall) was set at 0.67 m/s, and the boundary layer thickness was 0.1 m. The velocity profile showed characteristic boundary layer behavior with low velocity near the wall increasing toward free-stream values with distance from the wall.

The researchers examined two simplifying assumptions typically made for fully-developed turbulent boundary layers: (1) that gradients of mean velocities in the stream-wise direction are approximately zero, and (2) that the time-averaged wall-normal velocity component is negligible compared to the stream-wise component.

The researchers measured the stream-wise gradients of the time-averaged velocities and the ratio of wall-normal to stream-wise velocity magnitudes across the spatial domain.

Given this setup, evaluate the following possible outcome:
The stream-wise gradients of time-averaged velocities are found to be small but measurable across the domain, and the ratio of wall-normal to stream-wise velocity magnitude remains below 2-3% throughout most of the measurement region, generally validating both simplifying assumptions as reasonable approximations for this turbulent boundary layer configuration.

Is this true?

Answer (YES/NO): NO